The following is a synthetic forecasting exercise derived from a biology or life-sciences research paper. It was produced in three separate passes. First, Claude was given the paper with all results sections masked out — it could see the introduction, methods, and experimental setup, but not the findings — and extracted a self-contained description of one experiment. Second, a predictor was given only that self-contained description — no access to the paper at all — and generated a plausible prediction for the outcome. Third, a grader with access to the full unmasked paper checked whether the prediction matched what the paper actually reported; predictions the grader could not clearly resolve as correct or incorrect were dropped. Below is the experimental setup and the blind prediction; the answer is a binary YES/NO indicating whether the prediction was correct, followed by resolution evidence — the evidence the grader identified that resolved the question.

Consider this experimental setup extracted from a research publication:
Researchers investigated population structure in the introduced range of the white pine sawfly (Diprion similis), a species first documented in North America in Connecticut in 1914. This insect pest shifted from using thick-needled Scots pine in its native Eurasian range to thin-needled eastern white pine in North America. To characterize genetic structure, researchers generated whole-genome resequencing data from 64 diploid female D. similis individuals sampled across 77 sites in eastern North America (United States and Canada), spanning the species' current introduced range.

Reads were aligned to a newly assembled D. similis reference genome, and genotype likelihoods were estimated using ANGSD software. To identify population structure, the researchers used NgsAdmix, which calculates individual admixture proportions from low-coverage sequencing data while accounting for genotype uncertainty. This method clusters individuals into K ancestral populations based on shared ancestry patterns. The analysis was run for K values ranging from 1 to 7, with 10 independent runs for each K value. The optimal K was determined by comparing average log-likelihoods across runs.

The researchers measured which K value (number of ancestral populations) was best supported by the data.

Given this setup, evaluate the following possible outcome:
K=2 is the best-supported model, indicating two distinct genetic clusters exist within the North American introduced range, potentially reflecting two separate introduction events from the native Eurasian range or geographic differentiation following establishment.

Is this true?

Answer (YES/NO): NO